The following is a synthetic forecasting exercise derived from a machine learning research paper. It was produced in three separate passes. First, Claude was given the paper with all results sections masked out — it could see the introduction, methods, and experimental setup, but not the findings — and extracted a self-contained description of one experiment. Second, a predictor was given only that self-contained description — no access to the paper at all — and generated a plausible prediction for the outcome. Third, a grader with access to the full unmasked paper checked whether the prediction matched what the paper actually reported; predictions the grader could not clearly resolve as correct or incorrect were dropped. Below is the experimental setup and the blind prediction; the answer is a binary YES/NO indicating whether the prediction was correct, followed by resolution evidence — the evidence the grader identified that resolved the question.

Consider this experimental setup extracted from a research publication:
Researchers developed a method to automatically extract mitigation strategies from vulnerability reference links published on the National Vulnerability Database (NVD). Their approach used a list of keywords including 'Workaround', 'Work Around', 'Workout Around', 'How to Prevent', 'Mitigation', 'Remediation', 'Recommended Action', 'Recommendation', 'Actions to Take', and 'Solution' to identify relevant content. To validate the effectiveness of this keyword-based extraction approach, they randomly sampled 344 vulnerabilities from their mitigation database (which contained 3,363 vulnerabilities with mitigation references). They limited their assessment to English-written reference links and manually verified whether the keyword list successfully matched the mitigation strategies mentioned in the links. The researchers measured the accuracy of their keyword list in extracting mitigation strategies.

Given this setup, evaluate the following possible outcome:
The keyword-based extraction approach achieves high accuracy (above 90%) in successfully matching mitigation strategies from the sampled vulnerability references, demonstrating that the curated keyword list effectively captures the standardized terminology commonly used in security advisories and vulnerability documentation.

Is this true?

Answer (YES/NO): YES